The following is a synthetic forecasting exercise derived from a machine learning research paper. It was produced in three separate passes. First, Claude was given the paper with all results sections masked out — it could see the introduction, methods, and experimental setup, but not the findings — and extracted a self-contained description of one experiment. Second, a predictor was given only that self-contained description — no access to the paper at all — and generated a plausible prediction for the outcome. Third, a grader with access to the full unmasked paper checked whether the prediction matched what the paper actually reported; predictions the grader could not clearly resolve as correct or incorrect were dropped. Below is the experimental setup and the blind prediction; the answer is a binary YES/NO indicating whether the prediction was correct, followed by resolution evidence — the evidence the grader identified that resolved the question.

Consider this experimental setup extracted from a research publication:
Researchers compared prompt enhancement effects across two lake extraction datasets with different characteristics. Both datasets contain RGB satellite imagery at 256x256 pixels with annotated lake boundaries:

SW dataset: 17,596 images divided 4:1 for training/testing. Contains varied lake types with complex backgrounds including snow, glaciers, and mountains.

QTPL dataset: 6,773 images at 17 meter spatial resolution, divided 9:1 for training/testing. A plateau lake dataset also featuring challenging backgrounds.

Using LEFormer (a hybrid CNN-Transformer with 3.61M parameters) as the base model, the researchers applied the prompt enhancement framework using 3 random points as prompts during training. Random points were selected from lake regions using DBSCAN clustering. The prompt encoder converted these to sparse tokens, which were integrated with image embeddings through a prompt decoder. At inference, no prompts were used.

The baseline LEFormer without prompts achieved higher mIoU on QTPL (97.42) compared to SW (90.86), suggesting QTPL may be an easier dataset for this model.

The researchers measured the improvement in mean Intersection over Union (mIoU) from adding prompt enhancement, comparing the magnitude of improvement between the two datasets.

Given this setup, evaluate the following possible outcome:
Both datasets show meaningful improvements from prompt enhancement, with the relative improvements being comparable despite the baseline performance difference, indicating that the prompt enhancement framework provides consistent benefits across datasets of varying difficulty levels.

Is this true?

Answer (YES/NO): NO